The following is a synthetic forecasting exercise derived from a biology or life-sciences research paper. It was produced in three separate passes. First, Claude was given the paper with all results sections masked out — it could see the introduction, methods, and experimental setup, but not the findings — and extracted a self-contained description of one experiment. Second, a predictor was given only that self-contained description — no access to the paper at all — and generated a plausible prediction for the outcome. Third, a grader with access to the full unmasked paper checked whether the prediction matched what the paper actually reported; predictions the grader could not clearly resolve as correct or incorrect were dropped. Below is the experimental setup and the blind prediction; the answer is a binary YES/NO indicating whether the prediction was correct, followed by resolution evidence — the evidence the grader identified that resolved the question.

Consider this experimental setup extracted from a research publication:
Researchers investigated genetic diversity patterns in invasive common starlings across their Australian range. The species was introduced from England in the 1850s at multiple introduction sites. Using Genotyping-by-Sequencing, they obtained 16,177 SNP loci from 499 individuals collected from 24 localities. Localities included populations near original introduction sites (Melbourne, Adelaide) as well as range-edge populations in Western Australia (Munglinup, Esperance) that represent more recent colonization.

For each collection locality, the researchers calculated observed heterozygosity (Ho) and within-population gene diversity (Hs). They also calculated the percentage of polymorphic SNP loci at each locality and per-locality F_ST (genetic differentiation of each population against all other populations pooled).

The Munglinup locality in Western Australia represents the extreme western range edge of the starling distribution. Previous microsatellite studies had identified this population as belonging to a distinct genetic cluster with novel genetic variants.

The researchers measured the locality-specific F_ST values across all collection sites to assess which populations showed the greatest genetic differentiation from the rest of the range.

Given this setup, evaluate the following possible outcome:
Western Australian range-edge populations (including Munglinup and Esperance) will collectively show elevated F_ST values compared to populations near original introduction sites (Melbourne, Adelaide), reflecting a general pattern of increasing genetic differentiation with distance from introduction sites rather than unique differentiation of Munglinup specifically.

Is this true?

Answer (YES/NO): NO